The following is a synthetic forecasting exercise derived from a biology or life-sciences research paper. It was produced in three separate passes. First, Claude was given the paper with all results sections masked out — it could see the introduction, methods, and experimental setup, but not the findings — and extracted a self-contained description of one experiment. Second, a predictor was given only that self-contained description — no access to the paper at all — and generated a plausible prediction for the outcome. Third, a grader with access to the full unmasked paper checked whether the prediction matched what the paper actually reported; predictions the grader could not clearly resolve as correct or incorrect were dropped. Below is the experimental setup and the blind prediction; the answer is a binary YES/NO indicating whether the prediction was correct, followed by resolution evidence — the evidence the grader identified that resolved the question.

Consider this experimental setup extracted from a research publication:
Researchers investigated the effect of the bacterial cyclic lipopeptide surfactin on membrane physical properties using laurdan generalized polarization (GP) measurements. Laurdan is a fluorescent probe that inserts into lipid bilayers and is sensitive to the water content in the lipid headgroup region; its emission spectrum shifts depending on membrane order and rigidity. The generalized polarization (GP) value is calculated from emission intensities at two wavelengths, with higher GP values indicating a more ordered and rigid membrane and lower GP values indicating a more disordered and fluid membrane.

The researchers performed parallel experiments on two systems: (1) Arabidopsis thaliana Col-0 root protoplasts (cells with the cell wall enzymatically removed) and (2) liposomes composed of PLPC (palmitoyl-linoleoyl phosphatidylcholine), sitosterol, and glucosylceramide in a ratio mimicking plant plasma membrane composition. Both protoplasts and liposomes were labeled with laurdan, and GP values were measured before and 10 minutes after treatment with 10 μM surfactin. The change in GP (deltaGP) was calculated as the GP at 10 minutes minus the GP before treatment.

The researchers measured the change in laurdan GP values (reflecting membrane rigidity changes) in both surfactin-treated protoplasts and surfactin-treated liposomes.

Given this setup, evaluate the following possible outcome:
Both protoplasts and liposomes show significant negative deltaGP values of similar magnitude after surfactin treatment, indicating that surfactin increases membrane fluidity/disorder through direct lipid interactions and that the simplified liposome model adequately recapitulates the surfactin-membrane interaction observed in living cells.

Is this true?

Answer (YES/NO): NO